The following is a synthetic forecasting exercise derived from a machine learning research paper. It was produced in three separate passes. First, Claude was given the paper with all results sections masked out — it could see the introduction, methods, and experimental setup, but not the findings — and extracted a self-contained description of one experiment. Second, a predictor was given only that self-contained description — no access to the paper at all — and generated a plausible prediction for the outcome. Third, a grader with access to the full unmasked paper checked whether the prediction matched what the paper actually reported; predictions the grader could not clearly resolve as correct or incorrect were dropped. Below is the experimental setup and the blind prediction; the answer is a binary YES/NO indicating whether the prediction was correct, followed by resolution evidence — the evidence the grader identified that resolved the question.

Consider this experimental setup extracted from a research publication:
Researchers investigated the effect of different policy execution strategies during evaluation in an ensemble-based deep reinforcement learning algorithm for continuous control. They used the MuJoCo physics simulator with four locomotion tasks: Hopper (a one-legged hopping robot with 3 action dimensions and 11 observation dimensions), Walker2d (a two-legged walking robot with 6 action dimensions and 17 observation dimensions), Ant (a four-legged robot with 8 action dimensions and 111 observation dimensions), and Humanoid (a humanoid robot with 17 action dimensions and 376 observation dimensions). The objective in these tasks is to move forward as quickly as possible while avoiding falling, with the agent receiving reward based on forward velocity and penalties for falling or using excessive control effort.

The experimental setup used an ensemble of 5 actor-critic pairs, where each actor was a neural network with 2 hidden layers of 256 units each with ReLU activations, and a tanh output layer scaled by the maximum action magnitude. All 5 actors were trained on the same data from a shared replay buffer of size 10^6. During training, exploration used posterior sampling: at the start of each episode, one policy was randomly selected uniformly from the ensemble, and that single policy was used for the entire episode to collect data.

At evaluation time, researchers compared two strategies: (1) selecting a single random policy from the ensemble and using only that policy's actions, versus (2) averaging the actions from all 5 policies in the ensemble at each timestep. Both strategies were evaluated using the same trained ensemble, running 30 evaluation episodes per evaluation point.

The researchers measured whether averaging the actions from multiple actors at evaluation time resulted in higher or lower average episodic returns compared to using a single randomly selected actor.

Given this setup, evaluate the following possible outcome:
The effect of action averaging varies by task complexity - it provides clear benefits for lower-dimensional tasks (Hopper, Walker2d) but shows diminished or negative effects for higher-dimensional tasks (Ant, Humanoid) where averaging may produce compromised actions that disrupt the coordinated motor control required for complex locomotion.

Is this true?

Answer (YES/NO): NO